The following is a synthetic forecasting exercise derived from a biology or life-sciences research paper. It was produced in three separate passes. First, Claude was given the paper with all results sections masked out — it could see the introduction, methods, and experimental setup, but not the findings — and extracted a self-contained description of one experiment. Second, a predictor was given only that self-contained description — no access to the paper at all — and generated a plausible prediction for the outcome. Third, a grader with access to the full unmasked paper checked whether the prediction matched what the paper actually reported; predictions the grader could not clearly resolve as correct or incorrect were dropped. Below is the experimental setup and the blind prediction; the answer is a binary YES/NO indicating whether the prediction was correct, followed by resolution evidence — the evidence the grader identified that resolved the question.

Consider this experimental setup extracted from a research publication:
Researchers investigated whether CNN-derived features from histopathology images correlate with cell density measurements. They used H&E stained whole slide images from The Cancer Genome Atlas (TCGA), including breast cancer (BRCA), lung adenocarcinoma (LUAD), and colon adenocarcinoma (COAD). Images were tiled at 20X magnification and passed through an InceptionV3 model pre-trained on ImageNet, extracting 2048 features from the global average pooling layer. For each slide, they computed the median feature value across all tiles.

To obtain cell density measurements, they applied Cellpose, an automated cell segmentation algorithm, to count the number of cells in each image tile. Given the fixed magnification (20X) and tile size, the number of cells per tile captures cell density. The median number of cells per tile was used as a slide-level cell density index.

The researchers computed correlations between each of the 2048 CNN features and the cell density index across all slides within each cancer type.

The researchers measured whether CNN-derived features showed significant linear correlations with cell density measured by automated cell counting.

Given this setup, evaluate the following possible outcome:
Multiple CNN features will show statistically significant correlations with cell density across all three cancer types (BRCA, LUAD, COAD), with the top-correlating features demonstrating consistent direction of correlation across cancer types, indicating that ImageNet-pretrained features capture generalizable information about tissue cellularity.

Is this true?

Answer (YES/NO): NO